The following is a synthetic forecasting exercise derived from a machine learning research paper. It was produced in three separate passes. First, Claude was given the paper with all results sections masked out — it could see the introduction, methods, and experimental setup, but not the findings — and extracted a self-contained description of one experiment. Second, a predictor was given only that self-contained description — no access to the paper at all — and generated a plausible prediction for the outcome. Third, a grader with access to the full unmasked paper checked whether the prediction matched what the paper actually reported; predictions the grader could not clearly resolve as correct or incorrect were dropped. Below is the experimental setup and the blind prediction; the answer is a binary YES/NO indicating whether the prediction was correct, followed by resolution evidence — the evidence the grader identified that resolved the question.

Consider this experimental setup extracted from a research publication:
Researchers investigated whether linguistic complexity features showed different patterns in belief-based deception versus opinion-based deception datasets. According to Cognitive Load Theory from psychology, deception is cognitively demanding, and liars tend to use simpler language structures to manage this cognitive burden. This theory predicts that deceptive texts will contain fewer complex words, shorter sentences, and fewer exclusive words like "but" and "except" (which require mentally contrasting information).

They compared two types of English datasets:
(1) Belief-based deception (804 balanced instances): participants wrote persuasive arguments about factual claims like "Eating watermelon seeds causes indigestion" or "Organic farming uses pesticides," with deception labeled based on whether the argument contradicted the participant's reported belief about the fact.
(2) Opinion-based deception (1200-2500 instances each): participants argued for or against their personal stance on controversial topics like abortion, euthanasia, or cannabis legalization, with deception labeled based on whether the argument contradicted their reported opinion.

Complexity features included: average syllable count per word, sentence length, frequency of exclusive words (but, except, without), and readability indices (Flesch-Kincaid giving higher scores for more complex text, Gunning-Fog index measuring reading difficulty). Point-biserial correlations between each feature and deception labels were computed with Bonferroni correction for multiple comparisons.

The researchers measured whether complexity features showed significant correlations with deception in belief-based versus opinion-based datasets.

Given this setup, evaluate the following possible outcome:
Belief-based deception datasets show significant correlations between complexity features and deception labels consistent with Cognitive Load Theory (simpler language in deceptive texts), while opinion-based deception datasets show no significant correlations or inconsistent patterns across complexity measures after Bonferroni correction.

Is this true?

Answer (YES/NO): NO